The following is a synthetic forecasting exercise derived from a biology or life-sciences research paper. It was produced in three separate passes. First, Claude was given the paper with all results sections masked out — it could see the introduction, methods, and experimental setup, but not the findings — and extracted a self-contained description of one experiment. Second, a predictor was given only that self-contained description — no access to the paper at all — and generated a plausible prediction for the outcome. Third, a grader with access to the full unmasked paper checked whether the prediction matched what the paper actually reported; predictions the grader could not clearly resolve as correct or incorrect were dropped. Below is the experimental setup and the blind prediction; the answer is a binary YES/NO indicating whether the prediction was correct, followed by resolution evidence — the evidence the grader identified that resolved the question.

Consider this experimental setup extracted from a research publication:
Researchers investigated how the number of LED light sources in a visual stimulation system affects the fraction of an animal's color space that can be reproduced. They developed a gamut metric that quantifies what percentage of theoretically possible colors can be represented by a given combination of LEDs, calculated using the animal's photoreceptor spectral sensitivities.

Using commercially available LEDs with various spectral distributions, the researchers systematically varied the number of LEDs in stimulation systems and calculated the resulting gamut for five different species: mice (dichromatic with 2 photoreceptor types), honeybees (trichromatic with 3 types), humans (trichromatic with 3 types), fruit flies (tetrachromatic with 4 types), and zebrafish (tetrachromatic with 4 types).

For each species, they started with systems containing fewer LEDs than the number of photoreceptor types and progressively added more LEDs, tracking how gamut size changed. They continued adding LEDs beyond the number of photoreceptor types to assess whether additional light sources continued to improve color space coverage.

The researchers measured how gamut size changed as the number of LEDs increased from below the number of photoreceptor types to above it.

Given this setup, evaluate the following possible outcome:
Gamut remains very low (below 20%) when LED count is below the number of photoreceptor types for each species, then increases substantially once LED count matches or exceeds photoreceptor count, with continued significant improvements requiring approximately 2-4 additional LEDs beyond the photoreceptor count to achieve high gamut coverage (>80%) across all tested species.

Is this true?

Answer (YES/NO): NO